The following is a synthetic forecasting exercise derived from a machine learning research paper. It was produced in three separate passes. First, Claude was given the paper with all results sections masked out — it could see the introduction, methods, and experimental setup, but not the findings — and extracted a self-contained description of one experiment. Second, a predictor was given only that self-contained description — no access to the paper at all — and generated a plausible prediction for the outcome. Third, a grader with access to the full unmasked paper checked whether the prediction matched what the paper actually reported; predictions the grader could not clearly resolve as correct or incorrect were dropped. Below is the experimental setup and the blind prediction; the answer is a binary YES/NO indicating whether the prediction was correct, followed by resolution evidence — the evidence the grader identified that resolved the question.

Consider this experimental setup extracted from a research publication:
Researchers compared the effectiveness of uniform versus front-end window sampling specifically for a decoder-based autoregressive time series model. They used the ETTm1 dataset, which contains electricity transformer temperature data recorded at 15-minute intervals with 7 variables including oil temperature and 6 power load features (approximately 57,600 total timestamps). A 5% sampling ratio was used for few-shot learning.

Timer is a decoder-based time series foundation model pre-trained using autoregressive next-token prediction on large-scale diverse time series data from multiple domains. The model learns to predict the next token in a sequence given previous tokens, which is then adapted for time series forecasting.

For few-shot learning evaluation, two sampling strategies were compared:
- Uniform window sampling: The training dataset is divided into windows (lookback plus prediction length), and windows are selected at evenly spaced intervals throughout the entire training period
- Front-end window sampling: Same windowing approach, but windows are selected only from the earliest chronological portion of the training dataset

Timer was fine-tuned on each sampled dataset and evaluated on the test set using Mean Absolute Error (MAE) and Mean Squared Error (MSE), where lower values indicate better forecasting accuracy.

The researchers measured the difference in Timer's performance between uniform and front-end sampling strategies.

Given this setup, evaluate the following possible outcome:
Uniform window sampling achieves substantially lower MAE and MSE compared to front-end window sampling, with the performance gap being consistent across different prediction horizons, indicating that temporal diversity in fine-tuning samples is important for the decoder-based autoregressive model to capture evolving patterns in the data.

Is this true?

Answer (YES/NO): YES